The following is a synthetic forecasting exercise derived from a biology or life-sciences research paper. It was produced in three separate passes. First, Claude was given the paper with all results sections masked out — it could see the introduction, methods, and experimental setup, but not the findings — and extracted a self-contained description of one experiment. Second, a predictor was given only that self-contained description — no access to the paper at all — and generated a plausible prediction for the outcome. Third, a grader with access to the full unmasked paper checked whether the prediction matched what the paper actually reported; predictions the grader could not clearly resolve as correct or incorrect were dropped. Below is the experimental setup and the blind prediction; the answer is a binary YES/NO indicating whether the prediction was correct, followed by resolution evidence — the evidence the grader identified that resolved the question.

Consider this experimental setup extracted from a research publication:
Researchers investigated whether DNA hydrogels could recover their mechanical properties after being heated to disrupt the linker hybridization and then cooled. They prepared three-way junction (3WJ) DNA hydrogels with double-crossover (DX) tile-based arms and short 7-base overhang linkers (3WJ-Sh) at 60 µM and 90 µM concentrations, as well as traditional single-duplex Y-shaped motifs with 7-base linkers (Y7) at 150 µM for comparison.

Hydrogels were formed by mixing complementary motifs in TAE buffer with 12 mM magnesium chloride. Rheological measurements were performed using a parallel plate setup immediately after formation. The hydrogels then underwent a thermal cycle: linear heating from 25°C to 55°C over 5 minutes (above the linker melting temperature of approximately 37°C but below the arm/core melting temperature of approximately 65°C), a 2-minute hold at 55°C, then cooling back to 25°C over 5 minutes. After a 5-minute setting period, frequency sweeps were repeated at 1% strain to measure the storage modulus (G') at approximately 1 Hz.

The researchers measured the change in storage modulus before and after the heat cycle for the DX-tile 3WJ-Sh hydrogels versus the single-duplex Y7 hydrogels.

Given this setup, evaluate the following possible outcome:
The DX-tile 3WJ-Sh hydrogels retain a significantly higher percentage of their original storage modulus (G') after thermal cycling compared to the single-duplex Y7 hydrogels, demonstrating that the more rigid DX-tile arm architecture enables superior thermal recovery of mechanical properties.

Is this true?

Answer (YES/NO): YES